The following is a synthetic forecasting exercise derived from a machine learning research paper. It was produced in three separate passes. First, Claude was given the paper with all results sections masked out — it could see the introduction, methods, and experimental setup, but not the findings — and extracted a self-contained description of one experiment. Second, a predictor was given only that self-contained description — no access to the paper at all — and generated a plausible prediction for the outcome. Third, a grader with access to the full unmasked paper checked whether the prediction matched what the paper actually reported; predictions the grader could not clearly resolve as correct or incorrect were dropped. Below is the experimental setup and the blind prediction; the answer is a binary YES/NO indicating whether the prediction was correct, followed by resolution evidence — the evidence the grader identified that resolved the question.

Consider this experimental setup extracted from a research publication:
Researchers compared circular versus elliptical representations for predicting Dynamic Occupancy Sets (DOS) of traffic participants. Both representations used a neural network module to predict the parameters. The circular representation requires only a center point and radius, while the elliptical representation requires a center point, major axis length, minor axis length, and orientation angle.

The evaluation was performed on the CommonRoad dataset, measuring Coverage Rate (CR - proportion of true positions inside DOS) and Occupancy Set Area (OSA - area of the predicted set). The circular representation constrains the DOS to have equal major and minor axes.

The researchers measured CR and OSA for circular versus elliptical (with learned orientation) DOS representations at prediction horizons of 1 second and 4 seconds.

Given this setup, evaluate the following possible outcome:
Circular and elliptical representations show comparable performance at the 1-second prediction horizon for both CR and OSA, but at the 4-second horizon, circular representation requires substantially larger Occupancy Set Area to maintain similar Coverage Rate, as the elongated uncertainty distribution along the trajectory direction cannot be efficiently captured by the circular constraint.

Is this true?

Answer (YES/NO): NO